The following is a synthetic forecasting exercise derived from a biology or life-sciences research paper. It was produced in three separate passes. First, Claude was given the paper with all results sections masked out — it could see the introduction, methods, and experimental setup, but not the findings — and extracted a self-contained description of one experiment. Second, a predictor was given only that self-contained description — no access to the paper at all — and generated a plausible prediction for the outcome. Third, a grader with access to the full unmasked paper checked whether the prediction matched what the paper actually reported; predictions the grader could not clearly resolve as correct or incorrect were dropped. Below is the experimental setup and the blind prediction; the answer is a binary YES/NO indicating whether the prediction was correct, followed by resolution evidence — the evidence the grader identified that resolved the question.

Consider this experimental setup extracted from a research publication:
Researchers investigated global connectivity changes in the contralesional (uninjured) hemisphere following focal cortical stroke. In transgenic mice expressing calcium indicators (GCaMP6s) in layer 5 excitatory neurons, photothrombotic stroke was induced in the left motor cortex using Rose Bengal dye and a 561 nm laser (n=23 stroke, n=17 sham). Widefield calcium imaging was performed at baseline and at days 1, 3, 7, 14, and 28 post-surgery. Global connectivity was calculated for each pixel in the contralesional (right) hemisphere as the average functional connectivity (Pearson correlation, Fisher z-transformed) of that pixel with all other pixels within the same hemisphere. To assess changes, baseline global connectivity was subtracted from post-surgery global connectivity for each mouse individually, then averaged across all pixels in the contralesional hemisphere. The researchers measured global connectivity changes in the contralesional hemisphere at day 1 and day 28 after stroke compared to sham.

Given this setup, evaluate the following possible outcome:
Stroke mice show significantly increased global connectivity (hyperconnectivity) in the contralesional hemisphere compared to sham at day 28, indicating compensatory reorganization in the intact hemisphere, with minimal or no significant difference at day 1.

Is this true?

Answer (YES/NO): NO